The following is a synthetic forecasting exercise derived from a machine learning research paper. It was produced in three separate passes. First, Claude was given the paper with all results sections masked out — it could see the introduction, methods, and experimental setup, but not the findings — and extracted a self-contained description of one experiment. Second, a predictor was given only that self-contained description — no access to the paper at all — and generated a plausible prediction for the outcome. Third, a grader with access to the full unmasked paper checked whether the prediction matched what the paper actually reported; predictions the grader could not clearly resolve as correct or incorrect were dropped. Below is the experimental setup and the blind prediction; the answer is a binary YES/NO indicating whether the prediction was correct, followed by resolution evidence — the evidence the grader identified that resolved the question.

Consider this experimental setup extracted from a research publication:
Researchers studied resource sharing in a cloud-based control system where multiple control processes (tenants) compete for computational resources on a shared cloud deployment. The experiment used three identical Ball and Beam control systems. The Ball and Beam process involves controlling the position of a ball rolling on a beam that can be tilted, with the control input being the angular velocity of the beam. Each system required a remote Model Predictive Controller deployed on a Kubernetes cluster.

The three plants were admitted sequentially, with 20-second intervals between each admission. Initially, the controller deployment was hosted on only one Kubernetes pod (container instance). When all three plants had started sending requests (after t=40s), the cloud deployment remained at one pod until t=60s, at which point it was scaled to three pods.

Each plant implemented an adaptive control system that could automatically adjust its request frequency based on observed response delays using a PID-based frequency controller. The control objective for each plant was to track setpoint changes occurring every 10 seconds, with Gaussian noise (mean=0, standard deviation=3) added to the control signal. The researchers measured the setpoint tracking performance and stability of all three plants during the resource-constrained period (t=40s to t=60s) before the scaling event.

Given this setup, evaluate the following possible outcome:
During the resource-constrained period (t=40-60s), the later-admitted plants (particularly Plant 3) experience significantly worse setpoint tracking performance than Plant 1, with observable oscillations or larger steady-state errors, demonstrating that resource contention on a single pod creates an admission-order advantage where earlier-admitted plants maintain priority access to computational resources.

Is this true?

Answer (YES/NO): NO